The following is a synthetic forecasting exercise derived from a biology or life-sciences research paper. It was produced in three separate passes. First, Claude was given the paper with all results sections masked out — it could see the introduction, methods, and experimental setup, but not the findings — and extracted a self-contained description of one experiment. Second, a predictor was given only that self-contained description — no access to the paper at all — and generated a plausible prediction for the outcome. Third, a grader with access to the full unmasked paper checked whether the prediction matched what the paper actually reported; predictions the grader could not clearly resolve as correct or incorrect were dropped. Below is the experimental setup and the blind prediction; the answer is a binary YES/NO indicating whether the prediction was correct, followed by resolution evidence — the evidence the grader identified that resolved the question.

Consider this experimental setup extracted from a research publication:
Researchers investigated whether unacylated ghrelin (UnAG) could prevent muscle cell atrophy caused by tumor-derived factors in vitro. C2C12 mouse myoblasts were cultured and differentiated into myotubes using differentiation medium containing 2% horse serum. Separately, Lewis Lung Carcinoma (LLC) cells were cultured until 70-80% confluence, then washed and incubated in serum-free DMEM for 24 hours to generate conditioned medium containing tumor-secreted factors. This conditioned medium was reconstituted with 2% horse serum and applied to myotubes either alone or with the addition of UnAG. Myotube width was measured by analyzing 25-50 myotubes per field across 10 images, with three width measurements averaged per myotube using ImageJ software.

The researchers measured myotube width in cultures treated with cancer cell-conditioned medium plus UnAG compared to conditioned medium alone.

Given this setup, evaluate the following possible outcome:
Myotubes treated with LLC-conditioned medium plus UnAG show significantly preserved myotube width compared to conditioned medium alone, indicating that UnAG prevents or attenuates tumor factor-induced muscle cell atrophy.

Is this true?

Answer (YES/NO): YES